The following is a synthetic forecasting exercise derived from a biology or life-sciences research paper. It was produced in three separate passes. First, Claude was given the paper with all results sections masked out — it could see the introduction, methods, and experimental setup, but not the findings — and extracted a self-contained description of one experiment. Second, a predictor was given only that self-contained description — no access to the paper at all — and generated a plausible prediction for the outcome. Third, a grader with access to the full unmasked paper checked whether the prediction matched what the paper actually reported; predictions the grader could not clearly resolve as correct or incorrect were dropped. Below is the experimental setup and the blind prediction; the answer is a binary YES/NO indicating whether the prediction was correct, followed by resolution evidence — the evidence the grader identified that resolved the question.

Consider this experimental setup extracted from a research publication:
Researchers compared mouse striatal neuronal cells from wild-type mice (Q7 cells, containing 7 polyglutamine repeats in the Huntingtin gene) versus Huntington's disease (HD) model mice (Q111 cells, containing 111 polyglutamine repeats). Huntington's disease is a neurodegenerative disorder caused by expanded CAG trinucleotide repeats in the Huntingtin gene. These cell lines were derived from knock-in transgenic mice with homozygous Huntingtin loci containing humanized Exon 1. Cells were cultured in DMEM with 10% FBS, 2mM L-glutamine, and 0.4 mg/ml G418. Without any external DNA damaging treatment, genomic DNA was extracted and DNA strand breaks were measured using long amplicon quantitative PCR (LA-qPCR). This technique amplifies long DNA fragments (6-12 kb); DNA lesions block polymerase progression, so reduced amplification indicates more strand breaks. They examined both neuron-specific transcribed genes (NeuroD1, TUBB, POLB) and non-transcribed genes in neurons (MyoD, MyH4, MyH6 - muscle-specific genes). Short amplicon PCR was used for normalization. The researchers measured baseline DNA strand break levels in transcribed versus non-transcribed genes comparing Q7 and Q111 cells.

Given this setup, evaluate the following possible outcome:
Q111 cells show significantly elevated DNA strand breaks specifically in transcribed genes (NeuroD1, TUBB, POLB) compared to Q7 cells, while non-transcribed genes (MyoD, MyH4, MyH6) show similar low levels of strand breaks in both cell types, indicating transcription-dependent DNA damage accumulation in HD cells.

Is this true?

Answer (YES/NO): YES